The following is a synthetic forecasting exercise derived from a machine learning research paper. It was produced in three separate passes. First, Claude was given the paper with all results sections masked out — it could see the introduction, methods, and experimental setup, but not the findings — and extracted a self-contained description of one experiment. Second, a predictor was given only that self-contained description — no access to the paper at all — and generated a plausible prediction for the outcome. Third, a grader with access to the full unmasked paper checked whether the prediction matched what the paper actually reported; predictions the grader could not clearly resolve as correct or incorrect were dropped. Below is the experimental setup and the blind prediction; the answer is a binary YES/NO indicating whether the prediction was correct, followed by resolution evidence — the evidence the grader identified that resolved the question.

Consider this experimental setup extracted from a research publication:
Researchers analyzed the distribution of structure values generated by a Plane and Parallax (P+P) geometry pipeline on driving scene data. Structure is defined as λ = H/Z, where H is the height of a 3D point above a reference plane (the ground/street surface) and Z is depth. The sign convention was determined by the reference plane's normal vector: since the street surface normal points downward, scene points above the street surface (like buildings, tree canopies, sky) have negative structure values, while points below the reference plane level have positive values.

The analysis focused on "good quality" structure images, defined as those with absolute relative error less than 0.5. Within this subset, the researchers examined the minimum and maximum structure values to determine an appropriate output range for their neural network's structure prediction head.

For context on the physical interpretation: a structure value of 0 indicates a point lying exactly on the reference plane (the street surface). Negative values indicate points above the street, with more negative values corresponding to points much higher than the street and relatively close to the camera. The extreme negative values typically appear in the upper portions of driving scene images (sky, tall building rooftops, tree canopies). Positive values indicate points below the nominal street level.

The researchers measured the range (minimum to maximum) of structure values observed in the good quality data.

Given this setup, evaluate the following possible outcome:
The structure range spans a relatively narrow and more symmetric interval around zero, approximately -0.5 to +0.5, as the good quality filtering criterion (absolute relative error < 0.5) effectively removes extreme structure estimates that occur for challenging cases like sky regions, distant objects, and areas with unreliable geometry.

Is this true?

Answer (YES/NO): NO